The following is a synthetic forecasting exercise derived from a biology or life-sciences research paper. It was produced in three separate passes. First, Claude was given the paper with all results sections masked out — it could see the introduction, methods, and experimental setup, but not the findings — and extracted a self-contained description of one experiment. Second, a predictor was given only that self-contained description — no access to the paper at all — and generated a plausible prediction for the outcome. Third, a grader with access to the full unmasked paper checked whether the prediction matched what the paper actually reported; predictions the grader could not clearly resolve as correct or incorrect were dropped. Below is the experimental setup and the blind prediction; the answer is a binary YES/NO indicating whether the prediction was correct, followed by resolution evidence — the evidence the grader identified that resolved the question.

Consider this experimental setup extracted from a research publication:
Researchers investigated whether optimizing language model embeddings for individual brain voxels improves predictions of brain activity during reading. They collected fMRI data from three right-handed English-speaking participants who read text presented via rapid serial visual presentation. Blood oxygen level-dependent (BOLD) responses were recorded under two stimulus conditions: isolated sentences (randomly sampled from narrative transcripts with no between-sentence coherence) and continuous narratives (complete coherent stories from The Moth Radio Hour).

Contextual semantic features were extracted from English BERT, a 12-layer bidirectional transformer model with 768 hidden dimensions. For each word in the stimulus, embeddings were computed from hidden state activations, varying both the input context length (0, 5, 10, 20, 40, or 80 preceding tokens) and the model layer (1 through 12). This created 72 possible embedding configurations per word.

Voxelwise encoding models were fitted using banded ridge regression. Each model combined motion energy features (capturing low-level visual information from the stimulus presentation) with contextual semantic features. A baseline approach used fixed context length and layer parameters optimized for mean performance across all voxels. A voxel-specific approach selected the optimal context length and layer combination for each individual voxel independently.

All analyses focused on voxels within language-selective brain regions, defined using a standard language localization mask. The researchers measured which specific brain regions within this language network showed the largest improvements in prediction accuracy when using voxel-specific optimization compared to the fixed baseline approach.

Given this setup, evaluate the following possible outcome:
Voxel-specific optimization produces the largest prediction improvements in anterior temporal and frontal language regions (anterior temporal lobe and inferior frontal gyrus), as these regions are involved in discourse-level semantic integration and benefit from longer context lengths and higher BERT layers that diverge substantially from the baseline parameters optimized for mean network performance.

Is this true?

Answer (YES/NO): NO